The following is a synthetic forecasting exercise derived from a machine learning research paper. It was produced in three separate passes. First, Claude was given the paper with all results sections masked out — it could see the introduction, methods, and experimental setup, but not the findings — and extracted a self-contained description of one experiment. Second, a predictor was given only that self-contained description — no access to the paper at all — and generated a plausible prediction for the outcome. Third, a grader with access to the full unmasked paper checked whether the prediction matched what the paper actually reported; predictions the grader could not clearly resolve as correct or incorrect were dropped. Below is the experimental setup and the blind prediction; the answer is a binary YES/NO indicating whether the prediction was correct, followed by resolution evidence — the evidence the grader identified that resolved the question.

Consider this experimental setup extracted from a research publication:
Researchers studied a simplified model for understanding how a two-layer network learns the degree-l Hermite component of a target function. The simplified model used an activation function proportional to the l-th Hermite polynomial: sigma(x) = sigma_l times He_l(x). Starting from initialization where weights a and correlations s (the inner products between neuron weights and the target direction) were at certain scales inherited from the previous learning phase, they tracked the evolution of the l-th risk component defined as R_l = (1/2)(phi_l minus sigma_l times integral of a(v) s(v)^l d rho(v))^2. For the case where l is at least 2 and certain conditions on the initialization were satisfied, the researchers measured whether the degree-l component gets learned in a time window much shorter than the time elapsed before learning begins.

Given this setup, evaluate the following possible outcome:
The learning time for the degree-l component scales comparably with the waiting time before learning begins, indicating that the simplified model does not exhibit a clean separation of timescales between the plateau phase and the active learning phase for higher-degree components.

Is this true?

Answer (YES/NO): NO